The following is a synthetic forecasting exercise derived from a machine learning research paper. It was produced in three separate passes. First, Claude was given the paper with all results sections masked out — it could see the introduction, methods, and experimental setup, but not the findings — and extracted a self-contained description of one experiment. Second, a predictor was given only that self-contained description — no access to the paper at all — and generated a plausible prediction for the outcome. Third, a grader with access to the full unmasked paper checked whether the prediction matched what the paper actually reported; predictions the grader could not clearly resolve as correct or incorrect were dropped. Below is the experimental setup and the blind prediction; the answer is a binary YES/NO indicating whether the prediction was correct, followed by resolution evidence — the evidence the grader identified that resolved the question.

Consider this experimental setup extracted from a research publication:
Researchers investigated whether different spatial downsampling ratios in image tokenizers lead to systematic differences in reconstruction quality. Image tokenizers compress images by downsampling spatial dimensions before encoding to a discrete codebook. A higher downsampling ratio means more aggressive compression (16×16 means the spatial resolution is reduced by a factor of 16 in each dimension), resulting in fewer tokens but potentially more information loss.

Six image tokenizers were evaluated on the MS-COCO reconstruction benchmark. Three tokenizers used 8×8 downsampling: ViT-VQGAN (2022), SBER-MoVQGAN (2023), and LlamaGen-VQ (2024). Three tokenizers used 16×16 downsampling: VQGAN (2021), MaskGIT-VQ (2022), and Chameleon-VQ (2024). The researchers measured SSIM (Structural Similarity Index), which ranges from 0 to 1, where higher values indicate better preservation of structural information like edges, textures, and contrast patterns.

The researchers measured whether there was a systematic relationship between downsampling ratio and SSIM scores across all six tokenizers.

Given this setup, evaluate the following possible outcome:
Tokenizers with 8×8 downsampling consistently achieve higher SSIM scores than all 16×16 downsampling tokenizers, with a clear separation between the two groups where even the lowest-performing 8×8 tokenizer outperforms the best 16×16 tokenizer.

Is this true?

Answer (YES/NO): YES